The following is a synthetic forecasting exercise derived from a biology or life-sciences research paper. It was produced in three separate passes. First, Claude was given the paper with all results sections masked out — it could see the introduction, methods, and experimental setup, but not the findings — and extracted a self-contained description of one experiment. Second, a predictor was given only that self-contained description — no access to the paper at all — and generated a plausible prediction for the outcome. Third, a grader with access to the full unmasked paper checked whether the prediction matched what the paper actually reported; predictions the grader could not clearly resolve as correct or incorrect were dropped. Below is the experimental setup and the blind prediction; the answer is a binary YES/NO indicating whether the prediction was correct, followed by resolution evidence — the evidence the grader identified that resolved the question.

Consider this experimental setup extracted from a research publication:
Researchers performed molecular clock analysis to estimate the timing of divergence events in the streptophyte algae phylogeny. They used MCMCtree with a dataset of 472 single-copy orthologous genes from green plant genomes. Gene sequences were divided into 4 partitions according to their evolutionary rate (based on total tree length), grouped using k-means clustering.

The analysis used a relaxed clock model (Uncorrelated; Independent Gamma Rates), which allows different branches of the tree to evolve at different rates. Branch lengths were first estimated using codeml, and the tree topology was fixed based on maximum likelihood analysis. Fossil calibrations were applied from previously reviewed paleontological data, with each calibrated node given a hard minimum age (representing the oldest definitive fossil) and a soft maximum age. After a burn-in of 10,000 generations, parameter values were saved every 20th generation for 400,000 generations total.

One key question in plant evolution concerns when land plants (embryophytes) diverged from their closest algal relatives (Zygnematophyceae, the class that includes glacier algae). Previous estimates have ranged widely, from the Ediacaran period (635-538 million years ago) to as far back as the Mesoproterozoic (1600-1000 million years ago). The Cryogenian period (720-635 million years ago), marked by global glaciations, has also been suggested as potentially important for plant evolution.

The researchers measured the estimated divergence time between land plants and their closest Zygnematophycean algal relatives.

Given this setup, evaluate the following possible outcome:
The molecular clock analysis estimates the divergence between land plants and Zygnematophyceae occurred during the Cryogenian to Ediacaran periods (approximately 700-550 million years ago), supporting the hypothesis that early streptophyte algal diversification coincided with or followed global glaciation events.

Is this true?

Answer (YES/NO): YES